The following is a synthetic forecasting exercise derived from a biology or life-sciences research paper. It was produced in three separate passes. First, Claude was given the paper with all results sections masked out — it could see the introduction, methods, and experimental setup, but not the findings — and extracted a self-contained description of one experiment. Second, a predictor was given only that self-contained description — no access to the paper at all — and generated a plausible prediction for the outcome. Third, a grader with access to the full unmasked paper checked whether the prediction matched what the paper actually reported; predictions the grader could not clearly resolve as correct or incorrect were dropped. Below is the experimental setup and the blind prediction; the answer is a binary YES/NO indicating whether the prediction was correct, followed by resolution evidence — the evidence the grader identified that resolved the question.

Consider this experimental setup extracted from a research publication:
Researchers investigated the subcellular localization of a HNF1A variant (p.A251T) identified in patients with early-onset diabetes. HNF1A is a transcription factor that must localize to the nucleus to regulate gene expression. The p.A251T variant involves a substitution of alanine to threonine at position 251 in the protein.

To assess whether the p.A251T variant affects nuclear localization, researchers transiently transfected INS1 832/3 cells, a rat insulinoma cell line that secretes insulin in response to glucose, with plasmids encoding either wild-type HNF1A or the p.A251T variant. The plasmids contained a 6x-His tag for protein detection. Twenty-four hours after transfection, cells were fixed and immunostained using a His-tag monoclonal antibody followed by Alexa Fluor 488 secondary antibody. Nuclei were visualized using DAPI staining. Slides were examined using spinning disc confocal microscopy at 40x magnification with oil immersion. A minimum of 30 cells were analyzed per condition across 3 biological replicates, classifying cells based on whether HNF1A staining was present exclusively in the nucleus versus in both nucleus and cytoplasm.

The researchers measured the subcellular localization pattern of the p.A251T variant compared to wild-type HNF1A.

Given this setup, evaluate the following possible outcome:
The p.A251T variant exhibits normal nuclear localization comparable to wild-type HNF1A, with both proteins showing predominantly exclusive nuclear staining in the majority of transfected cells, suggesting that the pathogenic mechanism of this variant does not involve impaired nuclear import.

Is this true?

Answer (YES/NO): NO